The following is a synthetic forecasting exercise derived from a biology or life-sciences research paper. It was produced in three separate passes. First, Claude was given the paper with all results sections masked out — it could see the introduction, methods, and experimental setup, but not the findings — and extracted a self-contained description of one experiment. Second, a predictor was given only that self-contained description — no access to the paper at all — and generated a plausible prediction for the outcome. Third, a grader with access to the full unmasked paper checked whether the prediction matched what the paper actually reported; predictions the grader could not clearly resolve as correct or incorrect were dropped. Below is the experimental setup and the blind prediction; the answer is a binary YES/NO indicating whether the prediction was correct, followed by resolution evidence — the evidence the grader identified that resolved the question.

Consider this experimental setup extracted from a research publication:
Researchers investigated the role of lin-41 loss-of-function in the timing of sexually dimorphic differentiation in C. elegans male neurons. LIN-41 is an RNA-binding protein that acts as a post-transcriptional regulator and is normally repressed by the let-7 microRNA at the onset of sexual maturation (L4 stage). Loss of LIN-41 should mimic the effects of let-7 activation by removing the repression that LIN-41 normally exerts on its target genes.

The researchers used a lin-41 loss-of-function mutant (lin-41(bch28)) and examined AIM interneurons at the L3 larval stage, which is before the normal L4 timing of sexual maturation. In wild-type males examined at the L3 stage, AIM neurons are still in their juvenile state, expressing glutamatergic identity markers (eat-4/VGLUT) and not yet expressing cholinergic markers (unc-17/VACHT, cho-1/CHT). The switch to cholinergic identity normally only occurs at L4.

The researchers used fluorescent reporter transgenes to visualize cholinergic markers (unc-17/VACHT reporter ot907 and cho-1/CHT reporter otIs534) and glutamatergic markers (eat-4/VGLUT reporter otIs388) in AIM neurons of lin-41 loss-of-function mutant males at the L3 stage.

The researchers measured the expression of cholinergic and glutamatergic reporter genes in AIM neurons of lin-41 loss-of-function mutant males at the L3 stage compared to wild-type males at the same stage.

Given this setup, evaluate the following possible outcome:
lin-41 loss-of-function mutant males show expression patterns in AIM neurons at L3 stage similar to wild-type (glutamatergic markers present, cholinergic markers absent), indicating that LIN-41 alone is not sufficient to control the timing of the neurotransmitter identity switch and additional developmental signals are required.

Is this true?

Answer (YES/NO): NO